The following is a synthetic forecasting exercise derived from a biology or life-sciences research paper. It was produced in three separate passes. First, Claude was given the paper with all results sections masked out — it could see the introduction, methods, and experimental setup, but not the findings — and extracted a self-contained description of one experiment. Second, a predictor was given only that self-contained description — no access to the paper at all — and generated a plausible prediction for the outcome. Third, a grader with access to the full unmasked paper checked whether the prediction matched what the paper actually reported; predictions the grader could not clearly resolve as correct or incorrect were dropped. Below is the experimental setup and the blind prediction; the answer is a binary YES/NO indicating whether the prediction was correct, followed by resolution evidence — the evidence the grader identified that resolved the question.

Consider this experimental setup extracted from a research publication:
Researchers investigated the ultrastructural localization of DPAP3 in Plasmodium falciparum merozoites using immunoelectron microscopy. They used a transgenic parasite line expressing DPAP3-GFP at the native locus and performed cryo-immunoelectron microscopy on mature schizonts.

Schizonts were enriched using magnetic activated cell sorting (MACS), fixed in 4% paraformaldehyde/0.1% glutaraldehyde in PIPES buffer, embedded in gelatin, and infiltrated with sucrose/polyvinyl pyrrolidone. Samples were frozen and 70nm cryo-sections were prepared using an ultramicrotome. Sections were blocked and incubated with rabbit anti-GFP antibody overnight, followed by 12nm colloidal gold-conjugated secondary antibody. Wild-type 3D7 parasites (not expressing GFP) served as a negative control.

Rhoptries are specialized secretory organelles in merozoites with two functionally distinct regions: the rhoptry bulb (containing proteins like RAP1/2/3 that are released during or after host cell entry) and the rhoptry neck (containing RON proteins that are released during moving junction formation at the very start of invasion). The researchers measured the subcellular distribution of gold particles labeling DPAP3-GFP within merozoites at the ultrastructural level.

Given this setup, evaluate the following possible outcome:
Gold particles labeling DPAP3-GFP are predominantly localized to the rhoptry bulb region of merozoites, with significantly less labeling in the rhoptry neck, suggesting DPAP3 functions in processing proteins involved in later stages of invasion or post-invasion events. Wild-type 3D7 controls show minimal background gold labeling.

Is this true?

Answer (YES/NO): NO